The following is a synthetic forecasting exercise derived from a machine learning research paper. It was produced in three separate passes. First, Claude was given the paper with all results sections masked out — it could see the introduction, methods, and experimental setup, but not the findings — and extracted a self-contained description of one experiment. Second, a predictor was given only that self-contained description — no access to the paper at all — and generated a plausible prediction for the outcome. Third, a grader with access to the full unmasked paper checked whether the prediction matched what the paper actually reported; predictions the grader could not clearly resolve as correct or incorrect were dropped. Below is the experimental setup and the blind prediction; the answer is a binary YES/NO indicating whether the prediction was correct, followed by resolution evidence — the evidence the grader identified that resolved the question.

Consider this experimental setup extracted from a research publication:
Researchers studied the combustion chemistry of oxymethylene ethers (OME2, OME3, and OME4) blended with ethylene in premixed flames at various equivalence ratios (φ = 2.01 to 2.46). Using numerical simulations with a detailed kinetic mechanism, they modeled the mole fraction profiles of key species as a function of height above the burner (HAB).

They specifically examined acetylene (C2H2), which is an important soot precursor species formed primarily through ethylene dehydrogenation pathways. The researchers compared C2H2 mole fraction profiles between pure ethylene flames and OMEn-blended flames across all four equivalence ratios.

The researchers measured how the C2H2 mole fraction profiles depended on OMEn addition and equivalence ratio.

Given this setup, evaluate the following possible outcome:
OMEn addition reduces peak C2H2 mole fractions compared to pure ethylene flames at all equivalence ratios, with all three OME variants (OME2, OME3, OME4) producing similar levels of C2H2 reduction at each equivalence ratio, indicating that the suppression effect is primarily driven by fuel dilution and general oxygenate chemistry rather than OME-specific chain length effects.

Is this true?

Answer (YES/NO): YES